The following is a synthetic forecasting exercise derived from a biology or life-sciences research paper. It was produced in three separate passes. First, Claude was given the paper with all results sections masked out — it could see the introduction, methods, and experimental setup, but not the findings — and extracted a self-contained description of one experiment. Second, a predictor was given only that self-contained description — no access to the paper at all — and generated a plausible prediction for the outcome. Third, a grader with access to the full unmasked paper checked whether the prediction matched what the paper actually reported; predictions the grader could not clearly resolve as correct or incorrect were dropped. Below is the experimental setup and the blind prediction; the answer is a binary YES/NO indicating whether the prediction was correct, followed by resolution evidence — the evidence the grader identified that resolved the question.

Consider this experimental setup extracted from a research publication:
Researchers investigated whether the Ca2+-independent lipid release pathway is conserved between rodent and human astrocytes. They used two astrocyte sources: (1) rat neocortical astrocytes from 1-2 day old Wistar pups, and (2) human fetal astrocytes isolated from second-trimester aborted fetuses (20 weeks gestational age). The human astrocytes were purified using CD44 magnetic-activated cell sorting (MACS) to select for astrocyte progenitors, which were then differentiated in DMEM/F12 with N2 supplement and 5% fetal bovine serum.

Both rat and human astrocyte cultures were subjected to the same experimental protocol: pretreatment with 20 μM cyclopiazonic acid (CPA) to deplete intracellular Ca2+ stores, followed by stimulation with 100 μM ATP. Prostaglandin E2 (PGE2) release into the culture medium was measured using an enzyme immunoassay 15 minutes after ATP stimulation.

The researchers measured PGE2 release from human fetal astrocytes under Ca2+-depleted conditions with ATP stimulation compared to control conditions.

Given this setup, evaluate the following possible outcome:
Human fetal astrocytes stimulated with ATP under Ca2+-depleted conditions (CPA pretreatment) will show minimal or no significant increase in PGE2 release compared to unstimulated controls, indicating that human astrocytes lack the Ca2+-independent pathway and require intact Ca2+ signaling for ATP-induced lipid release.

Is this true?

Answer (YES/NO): NO